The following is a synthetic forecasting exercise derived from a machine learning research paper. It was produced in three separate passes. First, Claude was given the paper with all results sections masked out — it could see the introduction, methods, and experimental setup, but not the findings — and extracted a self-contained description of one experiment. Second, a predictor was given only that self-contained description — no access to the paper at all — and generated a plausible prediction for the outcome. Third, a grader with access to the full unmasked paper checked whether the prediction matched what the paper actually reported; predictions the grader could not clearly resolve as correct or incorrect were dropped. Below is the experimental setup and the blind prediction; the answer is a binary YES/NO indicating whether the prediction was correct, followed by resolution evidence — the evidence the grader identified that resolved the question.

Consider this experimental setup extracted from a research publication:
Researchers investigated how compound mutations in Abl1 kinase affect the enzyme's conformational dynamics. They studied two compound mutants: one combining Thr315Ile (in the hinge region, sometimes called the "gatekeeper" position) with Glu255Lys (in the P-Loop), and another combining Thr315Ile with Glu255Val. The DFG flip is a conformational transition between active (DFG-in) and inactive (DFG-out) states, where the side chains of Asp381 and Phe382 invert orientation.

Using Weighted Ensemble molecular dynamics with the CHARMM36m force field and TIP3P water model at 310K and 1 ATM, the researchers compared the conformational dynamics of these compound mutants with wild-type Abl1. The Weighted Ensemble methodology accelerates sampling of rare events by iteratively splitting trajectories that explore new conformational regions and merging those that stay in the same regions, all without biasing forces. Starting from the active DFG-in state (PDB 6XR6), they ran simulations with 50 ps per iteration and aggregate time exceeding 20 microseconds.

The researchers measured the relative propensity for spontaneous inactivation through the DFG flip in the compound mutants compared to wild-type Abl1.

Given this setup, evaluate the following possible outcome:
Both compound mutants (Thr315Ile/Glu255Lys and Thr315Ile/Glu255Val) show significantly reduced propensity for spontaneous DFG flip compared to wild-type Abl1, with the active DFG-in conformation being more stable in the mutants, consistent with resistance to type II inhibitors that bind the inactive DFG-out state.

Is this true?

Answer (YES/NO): YES